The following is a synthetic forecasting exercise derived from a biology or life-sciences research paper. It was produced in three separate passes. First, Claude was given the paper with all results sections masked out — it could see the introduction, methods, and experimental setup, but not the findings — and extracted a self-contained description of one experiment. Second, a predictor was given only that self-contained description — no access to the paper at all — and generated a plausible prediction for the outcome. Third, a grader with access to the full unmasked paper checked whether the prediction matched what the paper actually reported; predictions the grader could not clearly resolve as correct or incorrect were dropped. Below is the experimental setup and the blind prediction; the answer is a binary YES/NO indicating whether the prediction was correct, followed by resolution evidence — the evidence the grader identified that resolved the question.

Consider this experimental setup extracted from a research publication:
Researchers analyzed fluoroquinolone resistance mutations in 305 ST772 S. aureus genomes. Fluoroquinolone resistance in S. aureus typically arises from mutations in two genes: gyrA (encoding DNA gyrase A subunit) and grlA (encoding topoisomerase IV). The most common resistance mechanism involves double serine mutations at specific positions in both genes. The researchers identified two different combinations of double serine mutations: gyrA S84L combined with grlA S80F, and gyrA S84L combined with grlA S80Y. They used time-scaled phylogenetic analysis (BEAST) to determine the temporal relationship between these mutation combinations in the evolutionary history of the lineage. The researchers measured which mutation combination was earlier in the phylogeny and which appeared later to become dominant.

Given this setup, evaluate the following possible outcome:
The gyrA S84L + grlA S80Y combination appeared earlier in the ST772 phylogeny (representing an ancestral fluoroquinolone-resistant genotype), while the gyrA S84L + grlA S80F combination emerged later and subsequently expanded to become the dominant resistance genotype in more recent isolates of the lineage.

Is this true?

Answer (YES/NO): NO